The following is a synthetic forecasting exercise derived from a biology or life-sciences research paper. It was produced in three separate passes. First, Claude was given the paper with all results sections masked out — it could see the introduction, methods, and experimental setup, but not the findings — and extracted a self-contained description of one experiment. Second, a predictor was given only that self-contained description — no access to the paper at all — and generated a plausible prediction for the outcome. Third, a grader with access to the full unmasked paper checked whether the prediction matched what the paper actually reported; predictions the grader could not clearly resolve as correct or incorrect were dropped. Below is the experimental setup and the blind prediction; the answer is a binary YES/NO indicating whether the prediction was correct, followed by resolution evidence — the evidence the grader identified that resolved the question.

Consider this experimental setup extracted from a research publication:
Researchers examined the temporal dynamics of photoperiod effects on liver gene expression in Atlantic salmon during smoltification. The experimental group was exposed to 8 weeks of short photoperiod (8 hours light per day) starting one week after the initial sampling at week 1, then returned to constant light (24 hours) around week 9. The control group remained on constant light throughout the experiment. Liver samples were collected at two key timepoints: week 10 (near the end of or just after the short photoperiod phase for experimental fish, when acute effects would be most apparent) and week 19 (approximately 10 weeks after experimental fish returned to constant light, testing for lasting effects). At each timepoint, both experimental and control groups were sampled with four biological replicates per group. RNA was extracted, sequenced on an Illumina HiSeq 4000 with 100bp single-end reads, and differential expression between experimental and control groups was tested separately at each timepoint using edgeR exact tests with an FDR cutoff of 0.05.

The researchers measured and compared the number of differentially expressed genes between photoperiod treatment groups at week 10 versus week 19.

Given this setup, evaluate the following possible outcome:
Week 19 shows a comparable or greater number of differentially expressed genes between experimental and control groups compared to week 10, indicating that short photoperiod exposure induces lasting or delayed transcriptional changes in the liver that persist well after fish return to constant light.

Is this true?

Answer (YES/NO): NO